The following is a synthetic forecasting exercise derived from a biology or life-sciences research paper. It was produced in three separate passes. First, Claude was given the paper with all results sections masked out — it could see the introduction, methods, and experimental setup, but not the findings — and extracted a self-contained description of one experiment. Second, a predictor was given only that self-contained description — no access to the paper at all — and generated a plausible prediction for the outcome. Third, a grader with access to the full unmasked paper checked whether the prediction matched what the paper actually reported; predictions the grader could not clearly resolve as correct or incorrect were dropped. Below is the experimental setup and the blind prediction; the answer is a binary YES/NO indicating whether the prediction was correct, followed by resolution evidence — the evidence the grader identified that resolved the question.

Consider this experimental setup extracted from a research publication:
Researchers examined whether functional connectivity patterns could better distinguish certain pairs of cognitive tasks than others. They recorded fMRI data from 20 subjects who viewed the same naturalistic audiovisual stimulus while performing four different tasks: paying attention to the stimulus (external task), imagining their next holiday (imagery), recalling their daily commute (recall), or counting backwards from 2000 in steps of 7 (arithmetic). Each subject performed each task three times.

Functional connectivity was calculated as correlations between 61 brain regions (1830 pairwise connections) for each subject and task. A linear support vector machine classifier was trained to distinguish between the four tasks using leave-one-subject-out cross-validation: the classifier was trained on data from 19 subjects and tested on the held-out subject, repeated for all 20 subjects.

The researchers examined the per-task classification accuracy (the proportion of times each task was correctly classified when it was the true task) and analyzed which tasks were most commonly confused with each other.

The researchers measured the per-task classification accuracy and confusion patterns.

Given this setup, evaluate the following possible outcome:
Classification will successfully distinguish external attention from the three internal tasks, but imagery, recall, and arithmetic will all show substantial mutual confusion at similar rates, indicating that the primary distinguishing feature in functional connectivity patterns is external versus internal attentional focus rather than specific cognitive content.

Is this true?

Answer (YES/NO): NO